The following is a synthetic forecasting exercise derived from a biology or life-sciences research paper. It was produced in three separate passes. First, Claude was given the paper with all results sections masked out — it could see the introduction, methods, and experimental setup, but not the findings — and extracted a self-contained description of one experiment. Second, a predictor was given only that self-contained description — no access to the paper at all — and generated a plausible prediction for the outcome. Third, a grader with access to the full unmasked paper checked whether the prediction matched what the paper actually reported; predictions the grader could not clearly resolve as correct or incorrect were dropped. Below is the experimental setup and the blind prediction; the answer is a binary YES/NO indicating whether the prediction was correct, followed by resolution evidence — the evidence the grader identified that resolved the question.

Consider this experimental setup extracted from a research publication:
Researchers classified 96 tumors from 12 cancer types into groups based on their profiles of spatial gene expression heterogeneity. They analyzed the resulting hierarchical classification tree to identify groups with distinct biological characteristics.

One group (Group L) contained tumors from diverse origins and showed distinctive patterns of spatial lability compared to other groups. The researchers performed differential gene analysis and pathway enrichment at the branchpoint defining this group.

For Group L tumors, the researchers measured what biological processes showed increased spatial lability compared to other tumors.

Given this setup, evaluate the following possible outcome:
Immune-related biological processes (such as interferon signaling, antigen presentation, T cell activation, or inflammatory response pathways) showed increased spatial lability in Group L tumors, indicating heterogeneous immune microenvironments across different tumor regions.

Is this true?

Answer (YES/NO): NO